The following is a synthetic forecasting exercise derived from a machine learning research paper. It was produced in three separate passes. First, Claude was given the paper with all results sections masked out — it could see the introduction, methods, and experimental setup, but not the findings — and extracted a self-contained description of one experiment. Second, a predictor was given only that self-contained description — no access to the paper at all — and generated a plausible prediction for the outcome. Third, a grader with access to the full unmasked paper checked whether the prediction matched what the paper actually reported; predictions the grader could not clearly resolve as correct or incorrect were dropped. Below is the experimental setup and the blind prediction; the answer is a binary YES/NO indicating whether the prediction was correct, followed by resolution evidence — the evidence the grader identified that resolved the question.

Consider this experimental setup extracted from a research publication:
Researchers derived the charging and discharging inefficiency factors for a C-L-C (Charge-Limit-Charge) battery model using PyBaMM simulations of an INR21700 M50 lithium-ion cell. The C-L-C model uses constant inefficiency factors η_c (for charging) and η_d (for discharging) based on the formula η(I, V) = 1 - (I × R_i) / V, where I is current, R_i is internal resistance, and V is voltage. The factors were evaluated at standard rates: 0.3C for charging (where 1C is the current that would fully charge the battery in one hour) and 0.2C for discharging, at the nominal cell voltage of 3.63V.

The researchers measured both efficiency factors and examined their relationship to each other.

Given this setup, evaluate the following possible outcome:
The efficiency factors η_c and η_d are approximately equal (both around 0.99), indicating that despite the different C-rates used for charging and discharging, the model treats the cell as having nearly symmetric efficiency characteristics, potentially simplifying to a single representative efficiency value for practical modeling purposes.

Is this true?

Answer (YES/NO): NO